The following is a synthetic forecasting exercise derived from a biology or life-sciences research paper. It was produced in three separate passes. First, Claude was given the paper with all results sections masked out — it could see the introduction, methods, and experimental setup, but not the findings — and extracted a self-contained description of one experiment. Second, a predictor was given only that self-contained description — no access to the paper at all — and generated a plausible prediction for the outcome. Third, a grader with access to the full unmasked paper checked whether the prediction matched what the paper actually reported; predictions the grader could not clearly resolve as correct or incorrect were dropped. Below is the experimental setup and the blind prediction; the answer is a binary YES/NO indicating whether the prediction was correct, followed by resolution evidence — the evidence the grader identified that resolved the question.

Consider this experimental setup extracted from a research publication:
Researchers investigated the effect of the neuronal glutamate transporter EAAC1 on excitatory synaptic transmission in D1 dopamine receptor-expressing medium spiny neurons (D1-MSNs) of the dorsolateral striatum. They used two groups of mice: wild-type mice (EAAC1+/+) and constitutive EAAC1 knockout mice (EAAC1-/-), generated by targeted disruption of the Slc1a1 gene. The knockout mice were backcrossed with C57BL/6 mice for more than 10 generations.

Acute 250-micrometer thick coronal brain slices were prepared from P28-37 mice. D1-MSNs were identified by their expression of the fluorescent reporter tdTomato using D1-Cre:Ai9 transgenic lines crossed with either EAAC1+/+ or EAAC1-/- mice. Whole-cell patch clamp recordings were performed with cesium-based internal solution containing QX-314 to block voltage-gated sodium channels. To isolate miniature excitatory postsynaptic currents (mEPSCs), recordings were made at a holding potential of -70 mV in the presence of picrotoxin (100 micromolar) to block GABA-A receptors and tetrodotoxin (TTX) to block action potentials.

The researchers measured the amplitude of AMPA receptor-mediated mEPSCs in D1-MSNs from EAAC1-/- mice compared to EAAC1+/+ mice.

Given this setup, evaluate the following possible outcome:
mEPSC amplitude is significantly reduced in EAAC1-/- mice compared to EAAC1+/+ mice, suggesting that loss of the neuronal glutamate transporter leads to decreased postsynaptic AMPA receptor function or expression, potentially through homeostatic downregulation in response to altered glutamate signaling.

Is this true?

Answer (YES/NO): NO